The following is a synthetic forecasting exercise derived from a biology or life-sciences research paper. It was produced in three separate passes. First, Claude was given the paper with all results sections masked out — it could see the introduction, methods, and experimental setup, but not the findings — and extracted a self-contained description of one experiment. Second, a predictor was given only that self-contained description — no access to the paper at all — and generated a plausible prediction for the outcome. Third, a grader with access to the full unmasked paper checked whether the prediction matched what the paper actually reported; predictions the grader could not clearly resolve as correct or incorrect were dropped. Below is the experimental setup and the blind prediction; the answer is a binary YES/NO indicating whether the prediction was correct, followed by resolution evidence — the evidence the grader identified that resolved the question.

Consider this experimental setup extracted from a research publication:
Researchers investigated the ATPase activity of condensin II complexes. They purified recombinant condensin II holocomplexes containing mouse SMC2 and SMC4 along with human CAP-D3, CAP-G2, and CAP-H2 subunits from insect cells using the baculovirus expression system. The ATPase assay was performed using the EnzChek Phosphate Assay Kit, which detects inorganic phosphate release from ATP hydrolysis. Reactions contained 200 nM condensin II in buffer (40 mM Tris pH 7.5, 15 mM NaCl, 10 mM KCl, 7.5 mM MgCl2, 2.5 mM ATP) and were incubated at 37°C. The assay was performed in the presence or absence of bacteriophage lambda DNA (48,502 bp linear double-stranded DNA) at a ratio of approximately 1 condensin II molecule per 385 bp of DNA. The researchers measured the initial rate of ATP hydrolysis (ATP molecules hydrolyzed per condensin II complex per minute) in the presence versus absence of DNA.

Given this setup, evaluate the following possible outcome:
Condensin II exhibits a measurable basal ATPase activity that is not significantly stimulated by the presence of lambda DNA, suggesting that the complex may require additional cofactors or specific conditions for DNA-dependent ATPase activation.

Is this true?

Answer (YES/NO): NO